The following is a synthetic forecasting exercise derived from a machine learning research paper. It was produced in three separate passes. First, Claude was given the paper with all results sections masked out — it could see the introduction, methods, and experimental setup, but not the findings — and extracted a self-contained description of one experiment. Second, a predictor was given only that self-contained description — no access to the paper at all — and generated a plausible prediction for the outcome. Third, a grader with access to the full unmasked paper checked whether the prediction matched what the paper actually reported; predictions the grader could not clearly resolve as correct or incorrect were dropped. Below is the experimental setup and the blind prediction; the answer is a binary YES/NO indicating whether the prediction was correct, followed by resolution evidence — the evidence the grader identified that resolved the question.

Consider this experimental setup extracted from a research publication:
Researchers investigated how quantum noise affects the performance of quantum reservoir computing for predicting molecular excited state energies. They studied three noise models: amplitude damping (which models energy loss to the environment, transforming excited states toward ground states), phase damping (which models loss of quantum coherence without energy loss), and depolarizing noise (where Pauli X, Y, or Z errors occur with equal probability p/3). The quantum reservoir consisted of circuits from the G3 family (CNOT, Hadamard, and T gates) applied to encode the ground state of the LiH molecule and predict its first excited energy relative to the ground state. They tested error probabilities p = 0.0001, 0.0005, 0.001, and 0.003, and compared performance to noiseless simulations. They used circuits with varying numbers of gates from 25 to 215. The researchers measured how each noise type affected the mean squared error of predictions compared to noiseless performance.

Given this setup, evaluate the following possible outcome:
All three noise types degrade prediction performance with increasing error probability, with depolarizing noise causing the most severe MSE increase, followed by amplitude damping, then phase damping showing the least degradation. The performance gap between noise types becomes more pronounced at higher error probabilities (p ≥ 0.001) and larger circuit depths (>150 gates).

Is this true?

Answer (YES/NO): NO